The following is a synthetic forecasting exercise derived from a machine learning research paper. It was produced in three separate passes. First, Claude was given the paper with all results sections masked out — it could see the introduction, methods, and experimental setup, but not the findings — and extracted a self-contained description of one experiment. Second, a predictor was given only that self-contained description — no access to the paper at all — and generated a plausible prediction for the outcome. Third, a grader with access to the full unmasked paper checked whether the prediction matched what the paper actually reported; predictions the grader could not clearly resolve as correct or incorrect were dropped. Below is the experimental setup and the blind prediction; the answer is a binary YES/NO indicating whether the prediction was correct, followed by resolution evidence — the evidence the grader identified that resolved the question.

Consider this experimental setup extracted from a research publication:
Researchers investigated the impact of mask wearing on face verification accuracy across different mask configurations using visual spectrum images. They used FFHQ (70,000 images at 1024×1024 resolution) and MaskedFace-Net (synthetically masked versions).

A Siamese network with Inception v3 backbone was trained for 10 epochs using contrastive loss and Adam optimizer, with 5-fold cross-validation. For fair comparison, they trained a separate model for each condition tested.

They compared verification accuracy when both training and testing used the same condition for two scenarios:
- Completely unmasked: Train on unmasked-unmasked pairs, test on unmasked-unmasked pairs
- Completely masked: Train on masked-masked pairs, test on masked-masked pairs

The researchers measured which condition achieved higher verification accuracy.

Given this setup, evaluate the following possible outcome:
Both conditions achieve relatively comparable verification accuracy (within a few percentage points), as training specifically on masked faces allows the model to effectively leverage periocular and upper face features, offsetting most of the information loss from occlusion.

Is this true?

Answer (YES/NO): YES